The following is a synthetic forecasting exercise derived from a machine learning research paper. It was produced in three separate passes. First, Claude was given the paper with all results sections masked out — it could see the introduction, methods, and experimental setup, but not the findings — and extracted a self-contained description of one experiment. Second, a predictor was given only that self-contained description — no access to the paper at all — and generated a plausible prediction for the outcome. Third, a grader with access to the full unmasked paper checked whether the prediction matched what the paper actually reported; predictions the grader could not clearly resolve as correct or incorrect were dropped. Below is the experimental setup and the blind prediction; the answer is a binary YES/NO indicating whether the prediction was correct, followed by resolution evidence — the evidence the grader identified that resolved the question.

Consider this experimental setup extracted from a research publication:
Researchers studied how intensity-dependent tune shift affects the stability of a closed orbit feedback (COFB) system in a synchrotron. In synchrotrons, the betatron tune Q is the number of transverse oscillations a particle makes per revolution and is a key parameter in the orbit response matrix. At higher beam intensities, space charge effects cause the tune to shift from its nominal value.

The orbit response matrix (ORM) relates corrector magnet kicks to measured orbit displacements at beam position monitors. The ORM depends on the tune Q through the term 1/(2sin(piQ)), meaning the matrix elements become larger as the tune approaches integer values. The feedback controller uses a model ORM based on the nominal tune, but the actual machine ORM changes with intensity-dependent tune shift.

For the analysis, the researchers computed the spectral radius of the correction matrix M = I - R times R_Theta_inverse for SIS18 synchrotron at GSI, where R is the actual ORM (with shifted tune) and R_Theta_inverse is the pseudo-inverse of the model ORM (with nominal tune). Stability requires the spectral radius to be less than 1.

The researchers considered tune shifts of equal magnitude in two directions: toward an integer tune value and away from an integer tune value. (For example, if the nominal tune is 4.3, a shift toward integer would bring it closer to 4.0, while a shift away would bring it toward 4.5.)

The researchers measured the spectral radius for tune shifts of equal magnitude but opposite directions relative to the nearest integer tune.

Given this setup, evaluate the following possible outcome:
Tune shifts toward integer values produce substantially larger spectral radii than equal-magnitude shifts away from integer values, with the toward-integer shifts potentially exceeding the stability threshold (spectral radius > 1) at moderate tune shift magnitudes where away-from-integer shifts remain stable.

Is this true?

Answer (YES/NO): YES